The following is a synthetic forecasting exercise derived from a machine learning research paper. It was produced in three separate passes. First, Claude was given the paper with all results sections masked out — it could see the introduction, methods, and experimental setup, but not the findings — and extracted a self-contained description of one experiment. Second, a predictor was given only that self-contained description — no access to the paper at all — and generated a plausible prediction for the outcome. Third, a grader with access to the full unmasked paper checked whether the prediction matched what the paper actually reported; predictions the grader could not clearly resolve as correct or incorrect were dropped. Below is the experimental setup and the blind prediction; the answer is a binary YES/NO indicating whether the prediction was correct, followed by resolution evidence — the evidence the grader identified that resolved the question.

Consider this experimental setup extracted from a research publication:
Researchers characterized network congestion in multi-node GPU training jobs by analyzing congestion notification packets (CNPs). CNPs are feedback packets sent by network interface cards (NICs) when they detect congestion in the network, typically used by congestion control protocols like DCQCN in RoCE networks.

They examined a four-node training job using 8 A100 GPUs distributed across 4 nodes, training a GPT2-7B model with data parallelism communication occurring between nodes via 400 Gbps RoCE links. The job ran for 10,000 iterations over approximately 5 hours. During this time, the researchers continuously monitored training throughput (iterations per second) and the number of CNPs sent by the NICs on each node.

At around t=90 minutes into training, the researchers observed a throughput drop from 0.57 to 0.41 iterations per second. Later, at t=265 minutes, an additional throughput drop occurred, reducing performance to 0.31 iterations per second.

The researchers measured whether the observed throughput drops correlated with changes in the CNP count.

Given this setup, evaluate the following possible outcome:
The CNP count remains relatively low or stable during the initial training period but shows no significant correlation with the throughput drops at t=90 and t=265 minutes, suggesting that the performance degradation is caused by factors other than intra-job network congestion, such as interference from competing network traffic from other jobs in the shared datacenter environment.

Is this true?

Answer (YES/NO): NO